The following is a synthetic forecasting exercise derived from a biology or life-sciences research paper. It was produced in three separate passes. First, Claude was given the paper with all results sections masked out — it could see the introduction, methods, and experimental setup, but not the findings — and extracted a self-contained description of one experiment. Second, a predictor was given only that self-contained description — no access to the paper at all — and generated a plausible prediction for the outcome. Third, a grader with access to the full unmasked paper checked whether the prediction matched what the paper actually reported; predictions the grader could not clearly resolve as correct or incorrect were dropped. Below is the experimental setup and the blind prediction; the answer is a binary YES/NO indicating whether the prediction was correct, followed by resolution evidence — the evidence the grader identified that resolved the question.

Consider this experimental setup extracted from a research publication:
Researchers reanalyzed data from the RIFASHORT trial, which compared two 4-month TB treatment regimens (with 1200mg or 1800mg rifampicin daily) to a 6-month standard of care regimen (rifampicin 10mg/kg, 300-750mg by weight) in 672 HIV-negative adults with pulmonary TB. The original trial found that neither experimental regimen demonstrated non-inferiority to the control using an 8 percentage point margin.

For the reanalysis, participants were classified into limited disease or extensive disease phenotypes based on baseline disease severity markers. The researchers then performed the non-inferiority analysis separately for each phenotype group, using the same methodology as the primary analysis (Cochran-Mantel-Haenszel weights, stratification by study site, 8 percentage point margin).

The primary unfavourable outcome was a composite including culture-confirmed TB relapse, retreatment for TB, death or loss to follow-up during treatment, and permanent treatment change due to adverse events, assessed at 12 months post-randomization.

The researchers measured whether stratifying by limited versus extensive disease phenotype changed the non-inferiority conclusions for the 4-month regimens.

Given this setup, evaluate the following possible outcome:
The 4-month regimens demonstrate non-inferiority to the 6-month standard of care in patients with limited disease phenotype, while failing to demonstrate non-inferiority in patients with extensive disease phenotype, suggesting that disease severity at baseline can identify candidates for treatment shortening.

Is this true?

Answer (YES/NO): NO